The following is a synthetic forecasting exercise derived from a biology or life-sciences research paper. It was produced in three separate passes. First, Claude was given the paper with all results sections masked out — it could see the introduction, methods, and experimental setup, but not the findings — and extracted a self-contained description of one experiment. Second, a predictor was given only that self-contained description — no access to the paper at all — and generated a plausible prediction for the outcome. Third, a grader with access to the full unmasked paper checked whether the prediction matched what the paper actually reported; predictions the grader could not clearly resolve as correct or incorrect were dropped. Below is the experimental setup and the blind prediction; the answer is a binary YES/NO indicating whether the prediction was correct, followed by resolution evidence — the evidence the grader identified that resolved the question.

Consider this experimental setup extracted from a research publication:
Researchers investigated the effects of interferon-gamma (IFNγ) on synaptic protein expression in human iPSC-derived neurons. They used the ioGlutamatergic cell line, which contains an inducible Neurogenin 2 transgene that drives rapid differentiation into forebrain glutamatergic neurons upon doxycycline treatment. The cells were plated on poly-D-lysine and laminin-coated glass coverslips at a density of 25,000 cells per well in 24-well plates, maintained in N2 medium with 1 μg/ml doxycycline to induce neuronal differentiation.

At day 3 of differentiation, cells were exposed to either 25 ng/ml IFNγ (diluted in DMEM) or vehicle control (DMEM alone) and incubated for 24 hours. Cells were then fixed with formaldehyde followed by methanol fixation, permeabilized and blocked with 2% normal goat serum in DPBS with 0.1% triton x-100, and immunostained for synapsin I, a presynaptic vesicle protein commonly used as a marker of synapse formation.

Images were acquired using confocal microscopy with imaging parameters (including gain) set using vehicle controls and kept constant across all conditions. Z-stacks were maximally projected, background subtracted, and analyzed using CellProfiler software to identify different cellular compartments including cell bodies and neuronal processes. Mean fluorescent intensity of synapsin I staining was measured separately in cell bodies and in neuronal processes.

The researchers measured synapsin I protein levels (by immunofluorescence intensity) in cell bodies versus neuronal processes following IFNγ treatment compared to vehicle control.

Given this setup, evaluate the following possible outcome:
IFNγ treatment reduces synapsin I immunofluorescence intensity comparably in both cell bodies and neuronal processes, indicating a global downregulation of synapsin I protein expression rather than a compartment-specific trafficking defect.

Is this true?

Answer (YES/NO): NO